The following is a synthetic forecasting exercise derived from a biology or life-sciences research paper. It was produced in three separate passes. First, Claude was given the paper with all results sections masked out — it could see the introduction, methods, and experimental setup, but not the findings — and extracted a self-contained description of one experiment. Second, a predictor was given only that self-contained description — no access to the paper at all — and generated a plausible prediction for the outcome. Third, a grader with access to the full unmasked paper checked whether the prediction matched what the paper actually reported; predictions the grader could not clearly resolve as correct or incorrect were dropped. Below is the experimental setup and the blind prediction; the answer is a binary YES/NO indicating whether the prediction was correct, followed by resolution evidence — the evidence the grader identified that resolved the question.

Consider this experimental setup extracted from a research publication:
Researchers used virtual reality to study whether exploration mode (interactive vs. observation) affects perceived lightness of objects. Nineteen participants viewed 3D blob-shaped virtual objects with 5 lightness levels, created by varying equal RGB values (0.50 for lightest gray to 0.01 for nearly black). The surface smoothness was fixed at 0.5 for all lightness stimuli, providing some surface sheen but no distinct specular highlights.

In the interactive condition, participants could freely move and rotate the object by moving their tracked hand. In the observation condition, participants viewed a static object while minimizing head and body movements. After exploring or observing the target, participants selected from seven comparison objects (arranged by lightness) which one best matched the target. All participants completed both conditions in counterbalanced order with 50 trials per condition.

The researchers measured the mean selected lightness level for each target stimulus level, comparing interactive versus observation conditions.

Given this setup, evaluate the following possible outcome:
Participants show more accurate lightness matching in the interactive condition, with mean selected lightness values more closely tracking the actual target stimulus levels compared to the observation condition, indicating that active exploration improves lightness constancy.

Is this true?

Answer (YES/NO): NO